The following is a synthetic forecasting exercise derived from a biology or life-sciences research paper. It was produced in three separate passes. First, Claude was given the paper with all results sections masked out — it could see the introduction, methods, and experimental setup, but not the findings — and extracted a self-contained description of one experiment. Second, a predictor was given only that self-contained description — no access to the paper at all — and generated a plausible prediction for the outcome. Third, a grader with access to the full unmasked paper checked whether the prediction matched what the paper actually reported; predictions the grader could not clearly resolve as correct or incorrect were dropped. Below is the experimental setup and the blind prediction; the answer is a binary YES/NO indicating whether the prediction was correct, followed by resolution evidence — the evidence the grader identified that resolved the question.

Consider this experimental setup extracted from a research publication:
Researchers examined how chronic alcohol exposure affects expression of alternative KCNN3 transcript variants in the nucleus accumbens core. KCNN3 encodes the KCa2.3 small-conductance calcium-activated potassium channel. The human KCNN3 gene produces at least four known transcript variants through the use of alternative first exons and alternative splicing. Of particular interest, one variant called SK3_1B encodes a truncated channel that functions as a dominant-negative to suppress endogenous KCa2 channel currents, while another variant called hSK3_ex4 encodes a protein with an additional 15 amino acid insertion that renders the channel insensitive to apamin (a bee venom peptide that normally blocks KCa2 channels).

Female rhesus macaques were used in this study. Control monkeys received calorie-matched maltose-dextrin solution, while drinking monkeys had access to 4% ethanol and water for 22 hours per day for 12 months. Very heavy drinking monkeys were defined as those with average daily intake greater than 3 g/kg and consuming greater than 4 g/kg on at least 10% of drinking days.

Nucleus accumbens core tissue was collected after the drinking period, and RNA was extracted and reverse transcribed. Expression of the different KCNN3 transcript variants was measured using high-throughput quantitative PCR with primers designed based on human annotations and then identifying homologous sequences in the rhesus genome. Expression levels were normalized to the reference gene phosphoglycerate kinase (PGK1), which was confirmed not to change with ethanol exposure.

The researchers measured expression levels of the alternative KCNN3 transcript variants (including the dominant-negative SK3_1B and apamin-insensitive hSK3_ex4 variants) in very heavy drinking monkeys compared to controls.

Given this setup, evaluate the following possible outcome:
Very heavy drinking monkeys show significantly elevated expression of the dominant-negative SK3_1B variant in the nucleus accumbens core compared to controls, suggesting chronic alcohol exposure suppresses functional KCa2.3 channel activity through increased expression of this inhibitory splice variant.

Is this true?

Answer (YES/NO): YES